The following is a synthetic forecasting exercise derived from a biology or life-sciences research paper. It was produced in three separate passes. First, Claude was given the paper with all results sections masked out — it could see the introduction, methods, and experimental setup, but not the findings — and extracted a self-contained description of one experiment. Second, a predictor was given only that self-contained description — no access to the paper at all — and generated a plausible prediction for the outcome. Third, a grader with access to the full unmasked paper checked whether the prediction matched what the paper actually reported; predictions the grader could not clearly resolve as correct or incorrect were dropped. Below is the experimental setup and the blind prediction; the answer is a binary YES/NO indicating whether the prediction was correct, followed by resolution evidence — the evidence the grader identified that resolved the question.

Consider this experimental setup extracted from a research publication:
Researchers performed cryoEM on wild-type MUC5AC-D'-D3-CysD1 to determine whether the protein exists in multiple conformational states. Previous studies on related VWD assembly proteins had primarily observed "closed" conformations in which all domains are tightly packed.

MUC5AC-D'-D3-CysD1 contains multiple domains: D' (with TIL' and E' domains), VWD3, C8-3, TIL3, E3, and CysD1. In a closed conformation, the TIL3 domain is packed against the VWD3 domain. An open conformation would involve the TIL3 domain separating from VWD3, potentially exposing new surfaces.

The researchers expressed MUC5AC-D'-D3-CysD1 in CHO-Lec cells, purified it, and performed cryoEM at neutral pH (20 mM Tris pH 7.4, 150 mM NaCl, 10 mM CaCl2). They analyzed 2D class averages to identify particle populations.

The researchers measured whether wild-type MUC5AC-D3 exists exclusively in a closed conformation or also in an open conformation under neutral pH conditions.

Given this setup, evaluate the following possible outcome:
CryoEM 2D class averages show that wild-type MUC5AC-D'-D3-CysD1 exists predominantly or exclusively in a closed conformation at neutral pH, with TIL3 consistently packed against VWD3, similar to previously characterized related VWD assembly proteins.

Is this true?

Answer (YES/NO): NO